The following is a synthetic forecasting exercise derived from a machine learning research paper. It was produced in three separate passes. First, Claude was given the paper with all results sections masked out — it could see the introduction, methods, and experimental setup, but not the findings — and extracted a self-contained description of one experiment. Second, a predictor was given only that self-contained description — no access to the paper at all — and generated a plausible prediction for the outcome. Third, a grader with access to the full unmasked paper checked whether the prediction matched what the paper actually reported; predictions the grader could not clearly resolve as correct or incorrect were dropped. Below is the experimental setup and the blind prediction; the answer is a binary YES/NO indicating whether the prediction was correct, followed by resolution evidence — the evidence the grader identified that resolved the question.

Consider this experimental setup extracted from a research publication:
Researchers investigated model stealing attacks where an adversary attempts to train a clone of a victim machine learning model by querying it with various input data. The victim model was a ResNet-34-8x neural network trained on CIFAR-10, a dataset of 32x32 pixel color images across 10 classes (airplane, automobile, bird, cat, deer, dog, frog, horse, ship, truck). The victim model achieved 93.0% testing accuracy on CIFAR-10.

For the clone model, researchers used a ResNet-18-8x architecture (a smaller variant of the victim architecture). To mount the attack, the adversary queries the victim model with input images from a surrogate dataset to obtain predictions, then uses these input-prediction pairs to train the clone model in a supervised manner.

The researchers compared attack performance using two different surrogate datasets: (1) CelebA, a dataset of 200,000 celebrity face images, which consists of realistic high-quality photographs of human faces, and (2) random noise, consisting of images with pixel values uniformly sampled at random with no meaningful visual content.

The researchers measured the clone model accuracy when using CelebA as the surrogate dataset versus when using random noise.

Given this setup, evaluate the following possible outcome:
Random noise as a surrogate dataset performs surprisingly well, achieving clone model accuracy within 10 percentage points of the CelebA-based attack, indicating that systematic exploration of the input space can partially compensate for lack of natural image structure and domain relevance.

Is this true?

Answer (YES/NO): NO